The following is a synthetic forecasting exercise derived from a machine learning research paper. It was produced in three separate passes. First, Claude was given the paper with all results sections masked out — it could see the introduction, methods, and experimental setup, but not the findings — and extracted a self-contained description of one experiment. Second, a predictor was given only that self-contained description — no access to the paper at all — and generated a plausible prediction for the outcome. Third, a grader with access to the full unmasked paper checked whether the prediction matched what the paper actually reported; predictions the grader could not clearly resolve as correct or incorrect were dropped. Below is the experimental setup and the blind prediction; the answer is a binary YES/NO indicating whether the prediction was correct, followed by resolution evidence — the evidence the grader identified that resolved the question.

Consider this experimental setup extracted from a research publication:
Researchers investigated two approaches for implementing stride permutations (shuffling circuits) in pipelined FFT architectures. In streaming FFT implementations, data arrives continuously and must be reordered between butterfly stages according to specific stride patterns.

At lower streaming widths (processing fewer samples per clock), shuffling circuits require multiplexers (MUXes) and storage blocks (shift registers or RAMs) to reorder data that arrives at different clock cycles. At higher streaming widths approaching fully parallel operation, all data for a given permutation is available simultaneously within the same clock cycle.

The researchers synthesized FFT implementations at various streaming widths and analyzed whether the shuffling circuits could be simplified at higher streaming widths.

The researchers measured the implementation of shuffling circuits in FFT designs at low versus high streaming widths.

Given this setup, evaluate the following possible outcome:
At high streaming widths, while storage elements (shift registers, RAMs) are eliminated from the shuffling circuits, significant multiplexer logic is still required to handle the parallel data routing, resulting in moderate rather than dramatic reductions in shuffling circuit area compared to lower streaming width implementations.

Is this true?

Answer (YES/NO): NO